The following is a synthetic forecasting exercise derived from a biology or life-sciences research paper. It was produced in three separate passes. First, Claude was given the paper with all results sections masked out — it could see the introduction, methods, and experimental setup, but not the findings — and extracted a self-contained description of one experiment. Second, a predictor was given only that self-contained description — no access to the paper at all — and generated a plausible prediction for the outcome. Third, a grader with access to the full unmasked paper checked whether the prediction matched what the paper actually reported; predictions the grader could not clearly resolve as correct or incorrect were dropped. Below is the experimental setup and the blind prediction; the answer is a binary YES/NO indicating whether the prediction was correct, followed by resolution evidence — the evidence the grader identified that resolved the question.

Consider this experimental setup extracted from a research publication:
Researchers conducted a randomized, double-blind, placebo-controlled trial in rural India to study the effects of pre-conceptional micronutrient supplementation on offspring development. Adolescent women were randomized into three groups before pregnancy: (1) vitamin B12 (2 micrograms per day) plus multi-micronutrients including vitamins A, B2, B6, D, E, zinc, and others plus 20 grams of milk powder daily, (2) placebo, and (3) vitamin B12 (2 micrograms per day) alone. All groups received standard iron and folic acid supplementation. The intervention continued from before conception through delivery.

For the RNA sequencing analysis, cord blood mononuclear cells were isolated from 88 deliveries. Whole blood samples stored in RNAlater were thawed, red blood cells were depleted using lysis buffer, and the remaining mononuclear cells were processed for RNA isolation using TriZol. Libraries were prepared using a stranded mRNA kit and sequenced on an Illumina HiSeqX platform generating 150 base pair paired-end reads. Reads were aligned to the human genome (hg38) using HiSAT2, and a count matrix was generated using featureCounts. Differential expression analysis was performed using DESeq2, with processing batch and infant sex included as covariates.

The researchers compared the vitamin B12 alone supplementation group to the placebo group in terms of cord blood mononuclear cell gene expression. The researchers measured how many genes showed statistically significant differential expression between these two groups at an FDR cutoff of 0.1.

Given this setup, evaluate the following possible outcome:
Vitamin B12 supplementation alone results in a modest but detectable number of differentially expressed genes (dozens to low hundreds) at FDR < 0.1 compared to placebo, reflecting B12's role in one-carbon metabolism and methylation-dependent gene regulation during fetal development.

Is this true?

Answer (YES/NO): NO